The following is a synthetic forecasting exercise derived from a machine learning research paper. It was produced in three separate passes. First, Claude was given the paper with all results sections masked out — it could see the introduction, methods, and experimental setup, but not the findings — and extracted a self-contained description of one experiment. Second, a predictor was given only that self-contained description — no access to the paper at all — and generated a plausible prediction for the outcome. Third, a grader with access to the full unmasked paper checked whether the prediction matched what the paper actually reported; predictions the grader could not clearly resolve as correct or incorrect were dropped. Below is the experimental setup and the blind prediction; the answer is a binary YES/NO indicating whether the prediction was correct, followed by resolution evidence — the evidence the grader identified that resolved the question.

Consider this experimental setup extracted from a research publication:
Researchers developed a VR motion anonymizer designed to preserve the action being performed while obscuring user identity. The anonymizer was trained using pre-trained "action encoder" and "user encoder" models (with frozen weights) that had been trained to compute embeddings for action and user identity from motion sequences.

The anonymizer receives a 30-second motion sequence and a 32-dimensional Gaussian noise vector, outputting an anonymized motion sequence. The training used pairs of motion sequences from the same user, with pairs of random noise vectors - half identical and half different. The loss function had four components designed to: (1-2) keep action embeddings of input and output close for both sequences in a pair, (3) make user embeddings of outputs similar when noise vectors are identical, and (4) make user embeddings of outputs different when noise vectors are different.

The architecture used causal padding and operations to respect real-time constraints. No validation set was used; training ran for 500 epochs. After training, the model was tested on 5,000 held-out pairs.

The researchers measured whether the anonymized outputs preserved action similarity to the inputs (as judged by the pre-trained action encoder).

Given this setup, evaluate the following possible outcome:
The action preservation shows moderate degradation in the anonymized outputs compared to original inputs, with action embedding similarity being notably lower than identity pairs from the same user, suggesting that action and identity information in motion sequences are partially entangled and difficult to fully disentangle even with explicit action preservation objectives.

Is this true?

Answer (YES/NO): NO